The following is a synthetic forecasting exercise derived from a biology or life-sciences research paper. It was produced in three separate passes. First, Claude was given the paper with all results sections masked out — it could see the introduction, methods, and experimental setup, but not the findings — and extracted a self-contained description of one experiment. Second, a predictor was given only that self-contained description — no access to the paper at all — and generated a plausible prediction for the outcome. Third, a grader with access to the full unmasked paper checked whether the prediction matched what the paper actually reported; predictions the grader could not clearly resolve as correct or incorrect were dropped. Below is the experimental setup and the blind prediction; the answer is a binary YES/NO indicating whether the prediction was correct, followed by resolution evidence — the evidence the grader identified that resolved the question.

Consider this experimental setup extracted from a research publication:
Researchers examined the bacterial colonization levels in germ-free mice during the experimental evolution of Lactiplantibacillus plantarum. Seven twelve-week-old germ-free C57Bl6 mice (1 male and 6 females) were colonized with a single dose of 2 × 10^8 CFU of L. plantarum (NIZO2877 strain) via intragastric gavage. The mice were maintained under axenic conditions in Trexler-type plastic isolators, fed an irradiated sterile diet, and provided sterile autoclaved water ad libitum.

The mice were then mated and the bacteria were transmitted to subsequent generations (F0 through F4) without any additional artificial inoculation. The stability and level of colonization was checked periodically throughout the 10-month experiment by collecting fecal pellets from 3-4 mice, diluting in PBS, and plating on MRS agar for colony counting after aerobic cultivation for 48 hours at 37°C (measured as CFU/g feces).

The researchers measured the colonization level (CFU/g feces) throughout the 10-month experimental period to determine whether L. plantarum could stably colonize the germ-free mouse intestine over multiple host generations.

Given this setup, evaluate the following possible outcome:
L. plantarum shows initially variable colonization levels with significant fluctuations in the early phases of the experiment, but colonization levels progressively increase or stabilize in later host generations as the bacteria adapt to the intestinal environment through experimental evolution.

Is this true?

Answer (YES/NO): NO